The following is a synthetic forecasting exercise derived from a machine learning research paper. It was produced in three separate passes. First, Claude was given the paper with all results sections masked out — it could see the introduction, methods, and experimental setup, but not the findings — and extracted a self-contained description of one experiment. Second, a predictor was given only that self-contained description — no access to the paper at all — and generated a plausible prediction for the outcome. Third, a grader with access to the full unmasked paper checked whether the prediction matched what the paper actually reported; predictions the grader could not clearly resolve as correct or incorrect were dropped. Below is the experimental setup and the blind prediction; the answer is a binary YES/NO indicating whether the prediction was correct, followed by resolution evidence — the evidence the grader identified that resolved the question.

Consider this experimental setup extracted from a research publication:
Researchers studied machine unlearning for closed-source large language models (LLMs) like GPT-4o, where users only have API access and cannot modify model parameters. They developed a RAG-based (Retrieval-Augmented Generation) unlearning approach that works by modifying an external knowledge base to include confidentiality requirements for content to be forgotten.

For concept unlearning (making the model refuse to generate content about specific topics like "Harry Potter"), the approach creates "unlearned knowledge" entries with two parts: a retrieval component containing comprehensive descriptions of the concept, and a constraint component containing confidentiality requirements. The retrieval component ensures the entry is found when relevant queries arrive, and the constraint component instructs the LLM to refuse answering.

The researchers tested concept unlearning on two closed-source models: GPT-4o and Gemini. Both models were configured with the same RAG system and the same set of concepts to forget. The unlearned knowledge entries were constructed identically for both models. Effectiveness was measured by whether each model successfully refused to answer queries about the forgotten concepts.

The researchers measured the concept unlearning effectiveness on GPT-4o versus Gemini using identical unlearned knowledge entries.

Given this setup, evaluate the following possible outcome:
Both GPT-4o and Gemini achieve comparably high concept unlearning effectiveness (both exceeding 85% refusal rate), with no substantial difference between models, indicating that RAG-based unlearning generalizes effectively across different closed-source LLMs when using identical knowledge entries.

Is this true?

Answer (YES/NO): YES